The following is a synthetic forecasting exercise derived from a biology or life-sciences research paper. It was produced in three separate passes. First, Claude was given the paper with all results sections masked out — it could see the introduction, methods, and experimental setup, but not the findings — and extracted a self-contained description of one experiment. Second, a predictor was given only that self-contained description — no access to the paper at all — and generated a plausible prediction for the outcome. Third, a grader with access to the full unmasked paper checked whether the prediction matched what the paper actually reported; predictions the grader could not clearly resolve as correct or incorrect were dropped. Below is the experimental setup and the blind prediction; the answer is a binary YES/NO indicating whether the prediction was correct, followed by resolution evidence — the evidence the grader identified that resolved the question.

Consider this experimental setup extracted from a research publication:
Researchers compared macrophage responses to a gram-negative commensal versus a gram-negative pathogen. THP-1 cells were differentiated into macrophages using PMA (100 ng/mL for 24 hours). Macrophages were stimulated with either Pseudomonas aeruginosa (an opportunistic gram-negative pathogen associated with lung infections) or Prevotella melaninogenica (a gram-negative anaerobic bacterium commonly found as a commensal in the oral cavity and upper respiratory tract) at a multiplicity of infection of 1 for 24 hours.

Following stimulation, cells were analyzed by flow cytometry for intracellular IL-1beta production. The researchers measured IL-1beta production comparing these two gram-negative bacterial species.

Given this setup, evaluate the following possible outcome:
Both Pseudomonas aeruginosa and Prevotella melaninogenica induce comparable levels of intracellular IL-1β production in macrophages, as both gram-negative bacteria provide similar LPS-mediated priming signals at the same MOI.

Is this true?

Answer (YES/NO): NO